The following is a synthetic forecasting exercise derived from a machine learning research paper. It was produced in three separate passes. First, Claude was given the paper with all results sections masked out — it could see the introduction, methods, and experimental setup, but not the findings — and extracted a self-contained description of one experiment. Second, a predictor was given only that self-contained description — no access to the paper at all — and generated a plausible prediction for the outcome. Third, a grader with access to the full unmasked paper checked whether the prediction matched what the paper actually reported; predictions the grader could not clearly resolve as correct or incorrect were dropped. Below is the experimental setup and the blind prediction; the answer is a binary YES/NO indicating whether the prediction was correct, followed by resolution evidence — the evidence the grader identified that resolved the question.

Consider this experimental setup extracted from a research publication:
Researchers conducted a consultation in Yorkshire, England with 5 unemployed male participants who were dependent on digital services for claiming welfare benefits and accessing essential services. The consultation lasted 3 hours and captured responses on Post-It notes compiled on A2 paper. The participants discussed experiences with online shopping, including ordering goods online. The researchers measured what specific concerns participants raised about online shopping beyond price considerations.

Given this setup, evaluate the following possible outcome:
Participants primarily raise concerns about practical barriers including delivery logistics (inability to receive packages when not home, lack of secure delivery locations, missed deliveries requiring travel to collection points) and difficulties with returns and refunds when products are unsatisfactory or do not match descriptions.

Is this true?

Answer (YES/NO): NO